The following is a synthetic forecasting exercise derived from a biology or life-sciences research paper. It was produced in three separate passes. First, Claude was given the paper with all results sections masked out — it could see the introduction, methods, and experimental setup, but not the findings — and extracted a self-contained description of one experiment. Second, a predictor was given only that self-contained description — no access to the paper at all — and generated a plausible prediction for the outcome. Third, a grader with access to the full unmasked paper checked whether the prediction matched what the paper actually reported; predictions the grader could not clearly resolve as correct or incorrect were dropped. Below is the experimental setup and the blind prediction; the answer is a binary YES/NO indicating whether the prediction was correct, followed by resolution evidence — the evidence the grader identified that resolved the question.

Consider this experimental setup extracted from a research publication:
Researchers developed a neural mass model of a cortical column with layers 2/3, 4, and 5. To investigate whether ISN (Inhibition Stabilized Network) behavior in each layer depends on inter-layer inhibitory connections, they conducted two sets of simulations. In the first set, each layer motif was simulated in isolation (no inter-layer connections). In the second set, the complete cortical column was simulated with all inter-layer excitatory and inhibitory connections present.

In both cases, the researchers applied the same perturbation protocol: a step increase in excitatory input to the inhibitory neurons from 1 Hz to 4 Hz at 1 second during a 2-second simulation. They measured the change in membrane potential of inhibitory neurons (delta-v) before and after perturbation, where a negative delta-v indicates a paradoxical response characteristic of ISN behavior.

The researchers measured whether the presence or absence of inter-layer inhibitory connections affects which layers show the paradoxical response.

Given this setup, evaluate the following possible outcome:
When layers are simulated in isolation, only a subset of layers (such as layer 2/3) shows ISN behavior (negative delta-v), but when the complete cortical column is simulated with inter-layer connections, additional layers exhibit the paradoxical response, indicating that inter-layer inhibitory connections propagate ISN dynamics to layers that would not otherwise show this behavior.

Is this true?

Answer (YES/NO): NO